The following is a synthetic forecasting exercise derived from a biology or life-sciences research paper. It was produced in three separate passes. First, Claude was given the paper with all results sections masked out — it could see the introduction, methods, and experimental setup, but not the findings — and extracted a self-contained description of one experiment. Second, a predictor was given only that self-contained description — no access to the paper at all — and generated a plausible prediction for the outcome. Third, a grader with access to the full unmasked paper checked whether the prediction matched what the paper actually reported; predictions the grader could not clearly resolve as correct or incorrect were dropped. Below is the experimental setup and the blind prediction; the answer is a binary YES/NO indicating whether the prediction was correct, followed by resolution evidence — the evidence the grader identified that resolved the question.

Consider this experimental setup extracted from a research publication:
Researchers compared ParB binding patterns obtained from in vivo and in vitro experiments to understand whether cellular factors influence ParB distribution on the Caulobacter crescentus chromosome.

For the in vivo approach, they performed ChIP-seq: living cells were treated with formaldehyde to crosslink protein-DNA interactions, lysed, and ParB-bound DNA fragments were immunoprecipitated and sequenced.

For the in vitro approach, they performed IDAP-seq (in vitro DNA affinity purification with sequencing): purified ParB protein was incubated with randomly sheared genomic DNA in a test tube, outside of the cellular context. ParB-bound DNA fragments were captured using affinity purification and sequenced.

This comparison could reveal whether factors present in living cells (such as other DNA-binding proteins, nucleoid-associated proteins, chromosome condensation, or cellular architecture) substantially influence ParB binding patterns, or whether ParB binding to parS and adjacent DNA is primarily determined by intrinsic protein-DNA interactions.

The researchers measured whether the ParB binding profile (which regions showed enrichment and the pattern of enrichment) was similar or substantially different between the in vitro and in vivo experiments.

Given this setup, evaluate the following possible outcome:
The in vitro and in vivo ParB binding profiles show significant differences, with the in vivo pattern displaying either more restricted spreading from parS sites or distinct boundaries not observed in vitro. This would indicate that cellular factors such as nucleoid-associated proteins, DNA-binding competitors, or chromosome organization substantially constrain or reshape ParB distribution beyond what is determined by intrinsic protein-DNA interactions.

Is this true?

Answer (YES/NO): NO